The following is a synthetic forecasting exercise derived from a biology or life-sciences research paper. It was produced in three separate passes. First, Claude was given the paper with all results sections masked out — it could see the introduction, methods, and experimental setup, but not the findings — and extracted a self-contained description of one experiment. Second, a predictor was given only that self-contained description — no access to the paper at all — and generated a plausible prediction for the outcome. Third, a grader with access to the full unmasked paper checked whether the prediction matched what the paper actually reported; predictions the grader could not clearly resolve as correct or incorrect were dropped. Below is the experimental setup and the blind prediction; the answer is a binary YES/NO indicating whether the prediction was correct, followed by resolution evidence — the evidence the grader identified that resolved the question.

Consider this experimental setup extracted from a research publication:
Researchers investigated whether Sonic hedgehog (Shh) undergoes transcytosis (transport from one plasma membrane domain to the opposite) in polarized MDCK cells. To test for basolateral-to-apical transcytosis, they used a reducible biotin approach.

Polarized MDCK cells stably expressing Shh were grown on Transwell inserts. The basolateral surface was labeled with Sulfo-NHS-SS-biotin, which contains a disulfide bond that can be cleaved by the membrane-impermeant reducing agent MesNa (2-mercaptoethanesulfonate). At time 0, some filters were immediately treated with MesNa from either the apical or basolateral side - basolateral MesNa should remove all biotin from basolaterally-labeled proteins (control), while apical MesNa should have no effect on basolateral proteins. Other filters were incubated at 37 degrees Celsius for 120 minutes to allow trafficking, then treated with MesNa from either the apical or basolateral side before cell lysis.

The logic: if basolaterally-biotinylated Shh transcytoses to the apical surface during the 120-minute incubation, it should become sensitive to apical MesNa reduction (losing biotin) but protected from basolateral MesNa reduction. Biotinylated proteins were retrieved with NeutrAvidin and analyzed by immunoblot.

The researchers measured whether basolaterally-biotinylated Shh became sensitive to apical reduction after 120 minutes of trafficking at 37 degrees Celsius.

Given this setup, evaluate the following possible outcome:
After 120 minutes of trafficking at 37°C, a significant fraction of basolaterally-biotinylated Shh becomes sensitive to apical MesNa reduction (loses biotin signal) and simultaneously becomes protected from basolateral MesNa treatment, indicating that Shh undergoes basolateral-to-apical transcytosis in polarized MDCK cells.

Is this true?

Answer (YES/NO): YES